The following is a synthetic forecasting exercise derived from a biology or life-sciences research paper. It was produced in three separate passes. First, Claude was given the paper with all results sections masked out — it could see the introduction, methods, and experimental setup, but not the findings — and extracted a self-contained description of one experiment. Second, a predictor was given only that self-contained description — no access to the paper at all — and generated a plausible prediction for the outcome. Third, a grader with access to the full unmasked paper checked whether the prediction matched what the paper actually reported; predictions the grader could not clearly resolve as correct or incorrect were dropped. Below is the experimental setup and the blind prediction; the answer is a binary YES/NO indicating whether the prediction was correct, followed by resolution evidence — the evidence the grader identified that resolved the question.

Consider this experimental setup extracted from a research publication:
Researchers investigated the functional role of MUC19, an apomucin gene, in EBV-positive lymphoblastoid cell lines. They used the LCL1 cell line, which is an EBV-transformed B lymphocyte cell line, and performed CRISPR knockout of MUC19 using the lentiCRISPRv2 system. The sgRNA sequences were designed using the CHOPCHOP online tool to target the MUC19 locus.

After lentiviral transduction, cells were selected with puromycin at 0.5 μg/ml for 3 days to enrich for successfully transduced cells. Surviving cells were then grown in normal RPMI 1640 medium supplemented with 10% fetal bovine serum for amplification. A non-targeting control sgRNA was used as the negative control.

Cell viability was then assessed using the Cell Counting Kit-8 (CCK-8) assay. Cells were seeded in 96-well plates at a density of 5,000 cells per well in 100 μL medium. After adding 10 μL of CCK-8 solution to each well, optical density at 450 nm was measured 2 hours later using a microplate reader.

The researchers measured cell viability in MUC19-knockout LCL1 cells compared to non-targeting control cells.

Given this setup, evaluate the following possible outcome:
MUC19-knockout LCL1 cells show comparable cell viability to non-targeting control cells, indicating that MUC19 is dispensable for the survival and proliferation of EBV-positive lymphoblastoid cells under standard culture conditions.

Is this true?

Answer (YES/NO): NO